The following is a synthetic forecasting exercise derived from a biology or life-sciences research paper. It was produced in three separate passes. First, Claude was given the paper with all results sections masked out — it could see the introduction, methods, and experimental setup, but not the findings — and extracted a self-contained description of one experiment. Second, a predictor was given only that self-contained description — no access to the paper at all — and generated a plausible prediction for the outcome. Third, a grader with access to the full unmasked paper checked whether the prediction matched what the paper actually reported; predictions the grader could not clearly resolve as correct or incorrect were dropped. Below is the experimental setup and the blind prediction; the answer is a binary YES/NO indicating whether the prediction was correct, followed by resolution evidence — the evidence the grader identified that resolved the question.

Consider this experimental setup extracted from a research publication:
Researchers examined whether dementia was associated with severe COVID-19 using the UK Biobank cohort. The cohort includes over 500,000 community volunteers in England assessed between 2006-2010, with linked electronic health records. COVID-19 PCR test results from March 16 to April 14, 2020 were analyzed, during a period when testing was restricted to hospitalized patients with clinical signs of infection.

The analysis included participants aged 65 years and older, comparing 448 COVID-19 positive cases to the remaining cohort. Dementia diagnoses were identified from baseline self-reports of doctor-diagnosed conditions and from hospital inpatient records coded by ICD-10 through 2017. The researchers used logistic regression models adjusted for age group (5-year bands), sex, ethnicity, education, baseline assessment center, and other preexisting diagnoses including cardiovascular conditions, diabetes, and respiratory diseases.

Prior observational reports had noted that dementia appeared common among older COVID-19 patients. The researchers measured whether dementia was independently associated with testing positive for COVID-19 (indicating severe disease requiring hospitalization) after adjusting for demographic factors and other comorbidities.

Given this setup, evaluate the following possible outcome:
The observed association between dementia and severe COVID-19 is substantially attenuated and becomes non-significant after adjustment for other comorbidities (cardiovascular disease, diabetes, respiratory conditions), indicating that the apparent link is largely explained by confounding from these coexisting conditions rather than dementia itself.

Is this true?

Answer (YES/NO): NO